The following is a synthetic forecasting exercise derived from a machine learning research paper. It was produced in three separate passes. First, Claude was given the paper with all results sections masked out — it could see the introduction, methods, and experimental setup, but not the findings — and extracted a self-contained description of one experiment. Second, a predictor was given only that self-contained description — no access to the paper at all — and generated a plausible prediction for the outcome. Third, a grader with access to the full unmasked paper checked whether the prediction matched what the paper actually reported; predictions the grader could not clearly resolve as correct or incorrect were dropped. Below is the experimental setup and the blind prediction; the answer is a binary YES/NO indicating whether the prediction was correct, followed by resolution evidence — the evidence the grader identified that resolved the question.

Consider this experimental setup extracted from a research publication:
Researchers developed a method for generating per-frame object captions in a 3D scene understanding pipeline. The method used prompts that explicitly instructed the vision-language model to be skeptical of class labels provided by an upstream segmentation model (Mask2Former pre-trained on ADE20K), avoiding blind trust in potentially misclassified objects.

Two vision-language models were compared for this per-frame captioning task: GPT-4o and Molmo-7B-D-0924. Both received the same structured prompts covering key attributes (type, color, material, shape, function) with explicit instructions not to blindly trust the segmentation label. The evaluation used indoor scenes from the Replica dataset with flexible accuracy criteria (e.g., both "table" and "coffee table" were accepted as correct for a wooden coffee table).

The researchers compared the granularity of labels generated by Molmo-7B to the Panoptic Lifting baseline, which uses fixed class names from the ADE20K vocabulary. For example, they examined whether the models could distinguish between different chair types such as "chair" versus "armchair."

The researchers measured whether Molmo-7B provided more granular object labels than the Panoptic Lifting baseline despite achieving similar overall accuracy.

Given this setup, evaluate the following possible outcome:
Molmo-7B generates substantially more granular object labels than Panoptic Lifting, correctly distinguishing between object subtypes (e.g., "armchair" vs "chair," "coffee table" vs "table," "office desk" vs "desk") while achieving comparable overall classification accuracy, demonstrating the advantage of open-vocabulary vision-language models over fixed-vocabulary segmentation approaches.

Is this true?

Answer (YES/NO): NO